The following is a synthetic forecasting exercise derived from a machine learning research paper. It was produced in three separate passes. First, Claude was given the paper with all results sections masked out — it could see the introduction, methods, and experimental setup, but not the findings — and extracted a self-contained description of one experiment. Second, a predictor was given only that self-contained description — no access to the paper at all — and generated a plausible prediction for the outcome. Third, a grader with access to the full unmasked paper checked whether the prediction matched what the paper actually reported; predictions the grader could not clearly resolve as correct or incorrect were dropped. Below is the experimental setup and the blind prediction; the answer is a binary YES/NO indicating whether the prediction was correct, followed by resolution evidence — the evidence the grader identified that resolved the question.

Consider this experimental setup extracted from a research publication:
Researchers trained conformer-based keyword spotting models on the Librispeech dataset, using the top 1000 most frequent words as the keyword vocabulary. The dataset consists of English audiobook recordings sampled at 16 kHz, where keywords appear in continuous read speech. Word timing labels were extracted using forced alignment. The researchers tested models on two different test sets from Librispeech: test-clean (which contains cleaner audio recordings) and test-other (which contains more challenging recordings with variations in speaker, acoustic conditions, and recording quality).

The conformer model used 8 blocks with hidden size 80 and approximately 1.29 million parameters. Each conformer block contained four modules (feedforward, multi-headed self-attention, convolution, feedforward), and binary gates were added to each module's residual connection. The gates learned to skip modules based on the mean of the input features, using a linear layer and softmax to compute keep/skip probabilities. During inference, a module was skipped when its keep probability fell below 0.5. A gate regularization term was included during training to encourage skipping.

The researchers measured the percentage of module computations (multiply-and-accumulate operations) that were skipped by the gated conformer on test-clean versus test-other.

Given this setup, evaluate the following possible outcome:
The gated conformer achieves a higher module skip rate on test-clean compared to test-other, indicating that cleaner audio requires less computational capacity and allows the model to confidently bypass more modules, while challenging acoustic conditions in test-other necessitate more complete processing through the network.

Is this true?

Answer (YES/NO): YES